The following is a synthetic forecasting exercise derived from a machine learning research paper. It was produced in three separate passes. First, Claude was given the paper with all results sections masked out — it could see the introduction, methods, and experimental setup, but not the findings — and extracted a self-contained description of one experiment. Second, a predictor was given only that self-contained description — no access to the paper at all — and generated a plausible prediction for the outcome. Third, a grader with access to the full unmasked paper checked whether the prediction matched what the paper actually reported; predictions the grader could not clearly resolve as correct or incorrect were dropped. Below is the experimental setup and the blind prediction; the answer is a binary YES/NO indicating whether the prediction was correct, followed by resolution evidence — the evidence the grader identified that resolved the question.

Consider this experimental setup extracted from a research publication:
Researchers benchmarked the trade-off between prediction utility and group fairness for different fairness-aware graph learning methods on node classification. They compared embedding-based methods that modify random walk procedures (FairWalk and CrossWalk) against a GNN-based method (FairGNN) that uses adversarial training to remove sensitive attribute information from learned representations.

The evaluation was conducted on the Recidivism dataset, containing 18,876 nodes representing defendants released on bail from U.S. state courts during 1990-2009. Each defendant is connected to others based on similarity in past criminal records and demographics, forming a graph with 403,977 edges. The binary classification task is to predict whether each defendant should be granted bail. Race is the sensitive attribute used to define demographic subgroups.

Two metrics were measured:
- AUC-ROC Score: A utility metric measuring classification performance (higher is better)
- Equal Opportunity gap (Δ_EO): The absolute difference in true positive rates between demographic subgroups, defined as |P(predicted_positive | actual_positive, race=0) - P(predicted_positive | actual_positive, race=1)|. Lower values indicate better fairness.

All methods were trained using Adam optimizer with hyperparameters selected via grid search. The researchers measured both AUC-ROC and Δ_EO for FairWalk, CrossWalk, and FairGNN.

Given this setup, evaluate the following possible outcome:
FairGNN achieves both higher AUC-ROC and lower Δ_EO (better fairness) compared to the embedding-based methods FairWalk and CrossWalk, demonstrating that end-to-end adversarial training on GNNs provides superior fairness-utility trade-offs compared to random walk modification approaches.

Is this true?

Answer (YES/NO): NO